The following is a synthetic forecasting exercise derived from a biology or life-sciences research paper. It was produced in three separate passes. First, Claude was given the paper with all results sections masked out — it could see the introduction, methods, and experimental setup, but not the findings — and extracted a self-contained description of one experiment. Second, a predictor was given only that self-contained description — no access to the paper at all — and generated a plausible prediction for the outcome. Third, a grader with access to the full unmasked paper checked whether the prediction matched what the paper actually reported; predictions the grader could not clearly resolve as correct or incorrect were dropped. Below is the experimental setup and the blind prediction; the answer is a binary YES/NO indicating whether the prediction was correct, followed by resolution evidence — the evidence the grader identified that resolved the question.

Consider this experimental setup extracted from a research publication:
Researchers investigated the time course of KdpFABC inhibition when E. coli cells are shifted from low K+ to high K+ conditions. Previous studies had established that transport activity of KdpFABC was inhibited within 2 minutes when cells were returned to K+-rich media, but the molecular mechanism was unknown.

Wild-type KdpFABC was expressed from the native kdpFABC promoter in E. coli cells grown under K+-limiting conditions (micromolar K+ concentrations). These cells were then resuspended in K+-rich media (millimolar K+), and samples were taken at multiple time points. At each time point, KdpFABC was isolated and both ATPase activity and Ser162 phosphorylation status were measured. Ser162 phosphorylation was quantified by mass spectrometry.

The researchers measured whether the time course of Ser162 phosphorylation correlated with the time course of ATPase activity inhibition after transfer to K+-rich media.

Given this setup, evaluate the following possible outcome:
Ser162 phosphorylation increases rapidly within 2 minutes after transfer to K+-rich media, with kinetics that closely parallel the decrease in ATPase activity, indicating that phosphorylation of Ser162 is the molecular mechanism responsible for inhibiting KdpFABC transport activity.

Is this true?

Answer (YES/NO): NO